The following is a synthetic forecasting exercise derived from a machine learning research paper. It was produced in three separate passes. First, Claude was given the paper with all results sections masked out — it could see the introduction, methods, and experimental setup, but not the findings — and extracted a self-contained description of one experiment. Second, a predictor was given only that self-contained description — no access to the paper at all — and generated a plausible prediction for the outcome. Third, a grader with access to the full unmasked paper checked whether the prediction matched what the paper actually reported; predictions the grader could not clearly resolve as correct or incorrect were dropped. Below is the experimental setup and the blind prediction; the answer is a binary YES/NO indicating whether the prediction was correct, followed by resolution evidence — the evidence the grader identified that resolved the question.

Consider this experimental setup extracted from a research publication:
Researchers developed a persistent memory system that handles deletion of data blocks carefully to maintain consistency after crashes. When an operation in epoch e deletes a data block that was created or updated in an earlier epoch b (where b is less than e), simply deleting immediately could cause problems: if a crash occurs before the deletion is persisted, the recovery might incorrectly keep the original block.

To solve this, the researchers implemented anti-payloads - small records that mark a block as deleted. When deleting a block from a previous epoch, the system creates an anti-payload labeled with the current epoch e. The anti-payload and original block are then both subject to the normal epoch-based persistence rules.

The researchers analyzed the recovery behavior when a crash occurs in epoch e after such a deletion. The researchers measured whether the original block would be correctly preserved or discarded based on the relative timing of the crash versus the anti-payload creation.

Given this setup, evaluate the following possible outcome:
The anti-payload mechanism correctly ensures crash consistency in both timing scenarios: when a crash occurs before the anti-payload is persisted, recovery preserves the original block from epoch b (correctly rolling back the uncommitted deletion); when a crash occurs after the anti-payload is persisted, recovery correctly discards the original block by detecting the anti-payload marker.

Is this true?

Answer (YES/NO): YES